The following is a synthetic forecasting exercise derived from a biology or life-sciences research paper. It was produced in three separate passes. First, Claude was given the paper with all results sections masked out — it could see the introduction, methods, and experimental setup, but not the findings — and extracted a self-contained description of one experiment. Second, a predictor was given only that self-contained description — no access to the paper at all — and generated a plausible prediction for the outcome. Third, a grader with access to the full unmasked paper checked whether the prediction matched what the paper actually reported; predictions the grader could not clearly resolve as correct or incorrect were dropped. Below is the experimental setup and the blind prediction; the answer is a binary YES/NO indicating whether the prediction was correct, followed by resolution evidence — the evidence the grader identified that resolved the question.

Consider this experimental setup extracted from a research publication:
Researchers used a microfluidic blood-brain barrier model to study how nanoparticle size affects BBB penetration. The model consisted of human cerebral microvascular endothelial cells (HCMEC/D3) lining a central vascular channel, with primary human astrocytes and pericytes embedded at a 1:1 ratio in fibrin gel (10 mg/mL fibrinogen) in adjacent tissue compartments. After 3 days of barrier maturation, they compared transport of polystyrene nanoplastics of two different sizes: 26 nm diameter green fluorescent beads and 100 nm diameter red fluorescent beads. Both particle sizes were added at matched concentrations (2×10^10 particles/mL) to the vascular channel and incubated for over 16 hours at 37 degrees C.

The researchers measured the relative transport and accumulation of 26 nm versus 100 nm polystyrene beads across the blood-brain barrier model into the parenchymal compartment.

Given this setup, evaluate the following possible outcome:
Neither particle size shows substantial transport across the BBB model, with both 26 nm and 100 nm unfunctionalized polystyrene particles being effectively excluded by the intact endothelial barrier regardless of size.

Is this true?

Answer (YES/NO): YES